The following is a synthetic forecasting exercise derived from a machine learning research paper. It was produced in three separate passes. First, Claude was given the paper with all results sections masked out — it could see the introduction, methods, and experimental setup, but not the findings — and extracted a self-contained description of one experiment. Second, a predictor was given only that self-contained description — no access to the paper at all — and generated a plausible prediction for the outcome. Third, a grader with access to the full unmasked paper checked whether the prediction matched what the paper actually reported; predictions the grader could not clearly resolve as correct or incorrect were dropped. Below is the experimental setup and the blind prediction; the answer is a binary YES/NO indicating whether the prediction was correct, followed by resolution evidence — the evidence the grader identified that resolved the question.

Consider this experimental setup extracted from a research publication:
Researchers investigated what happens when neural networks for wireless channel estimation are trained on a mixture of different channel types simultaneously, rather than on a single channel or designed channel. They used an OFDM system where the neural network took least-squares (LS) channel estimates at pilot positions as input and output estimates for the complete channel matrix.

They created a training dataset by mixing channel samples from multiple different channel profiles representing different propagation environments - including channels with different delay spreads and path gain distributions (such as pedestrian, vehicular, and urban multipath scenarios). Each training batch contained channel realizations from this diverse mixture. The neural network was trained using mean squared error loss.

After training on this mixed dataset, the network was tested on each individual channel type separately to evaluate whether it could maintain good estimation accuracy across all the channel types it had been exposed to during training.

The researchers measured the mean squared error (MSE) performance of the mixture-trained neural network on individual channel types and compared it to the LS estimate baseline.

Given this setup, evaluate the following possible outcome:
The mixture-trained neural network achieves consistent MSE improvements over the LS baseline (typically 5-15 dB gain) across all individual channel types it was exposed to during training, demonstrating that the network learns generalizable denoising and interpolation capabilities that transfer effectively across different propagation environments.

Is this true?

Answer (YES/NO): NO